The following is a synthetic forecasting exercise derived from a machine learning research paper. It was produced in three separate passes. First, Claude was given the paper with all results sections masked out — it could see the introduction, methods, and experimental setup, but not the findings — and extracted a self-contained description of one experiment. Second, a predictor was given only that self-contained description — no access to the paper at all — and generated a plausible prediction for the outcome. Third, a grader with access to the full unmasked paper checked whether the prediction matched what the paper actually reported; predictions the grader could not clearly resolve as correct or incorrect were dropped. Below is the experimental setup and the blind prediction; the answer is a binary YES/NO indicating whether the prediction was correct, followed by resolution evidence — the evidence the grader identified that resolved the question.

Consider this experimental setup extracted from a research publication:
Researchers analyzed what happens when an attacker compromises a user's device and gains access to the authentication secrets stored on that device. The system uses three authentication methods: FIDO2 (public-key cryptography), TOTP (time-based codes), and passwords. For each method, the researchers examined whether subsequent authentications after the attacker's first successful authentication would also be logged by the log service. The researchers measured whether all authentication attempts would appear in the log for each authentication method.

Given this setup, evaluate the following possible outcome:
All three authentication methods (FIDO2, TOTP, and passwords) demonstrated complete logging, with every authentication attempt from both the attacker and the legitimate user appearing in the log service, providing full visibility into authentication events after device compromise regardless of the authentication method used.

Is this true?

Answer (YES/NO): NO